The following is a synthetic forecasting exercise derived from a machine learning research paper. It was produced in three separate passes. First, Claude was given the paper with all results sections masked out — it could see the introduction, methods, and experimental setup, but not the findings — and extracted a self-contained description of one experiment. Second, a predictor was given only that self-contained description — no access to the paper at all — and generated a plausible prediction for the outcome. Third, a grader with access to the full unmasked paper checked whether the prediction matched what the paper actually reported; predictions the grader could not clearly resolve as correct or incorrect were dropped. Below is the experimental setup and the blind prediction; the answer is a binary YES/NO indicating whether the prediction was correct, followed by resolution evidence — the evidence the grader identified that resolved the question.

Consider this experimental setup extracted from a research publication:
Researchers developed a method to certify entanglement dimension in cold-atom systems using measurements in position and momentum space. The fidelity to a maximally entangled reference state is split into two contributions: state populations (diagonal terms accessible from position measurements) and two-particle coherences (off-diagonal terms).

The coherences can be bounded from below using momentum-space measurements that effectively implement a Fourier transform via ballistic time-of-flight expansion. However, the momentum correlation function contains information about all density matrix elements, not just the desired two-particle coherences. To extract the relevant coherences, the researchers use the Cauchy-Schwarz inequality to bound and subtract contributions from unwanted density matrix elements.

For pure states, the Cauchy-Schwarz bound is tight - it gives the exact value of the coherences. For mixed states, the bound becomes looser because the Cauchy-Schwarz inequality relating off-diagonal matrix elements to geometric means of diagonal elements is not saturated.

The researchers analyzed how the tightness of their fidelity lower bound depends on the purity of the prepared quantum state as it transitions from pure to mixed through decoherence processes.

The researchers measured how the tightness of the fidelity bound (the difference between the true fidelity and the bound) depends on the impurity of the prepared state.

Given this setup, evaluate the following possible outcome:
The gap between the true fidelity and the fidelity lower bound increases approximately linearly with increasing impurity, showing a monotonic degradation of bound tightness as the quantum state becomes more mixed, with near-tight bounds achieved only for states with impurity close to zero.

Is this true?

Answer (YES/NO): YES